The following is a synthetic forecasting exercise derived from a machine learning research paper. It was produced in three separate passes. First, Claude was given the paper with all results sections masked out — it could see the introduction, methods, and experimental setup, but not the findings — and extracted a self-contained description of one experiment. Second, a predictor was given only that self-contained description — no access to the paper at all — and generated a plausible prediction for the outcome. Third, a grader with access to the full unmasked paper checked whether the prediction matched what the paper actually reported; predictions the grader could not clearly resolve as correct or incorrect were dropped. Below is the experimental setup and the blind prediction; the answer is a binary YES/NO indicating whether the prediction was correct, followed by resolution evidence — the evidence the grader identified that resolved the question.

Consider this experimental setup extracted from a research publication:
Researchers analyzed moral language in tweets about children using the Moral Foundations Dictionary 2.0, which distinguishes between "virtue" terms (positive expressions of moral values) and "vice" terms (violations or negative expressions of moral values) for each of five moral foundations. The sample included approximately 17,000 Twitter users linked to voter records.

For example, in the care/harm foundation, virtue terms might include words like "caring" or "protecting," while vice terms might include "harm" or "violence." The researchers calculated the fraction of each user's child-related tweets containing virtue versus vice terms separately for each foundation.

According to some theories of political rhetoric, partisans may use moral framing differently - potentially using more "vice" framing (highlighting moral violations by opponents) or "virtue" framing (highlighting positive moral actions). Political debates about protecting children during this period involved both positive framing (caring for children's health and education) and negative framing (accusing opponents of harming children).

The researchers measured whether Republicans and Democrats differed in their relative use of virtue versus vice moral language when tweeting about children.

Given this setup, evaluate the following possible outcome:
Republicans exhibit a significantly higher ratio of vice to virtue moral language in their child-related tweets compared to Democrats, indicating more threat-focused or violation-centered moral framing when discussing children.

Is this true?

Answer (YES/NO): NO